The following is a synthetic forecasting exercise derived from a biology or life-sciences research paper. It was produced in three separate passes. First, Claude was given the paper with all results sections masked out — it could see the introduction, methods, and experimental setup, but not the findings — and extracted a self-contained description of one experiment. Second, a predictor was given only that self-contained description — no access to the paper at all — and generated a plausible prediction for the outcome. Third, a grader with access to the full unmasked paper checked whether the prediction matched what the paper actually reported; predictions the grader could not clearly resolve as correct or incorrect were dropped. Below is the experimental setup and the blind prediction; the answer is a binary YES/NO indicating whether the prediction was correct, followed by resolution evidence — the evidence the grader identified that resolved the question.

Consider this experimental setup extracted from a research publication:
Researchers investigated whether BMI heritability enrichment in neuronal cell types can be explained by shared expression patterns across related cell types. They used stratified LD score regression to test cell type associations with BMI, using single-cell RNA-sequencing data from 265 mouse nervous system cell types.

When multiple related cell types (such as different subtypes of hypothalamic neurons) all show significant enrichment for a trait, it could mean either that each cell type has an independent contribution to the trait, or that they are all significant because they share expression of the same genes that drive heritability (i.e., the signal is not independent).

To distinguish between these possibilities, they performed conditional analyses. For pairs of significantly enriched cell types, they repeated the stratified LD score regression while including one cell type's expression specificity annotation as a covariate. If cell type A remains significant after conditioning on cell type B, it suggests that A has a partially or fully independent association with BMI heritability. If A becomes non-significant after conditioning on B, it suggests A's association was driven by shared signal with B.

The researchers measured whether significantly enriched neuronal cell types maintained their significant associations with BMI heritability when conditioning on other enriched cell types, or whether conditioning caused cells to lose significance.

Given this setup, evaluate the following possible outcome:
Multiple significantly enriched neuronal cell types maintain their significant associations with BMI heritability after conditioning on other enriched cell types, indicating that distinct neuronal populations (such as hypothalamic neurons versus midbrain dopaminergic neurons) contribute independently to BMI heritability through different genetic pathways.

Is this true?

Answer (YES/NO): NO